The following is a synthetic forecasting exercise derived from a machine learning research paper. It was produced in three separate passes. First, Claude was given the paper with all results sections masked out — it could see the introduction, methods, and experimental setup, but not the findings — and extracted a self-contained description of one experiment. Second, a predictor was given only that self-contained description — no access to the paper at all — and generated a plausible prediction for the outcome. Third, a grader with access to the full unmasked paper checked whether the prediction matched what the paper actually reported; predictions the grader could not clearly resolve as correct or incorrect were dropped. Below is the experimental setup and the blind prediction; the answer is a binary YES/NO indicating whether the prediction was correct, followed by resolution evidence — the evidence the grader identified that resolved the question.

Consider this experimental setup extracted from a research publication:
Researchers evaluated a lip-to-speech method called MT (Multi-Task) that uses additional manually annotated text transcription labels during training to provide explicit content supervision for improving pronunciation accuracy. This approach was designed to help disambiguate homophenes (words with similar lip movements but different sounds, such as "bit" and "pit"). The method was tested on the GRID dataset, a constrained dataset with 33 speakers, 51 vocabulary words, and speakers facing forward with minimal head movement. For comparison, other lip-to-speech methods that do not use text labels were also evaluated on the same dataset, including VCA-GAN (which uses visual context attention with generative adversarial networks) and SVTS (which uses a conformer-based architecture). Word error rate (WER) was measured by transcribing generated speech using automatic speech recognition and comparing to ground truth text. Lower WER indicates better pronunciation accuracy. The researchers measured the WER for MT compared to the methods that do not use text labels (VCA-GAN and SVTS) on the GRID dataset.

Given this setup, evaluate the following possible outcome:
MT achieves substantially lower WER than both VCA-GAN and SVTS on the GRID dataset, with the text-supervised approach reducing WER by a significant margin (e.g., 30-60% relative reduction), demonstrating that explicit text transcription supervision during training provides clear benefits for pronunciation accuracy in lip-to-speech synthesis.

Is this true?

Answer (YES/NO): NO